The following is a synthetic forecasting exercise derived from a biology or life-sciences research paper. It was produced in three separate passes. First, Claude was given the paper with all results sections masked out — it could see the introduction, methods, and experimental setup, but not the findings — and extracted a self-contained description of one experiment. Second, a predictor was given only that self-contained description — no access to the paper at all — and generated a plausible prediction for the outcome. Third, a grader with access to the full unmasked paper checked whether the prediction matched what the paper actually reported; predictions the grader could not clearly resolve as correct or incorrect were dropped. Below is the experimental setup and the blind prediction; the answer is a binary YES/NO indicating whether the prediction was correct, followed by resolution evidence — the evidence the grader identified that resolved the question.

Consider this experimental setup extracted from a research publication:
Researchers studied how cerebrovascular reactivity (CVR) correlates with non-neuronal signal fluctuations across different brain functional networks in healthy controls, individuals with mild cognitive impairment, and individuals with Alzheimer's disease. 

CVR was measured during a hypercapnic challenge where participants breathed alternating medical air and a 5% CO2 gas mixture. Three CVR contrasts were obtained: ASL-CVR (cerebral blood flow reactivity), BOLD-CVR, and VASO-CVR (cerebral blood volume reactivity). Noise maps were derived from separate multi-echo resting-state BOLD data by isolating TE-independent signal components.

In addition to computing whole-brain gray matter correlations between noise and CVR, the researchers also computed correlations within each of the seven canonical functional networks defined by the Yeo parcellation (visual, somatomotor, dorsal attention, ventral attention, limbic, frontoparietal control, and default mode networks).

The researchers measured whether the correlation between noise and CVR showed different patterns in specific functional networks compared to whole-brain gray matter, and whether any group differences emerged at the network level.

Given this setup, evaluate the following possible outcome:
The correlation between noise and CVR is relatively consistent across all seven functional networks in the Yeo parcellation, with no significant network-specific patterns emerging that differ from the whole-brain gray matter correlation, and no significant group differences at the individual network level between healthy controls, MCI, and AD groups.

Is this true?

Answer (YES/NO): NO